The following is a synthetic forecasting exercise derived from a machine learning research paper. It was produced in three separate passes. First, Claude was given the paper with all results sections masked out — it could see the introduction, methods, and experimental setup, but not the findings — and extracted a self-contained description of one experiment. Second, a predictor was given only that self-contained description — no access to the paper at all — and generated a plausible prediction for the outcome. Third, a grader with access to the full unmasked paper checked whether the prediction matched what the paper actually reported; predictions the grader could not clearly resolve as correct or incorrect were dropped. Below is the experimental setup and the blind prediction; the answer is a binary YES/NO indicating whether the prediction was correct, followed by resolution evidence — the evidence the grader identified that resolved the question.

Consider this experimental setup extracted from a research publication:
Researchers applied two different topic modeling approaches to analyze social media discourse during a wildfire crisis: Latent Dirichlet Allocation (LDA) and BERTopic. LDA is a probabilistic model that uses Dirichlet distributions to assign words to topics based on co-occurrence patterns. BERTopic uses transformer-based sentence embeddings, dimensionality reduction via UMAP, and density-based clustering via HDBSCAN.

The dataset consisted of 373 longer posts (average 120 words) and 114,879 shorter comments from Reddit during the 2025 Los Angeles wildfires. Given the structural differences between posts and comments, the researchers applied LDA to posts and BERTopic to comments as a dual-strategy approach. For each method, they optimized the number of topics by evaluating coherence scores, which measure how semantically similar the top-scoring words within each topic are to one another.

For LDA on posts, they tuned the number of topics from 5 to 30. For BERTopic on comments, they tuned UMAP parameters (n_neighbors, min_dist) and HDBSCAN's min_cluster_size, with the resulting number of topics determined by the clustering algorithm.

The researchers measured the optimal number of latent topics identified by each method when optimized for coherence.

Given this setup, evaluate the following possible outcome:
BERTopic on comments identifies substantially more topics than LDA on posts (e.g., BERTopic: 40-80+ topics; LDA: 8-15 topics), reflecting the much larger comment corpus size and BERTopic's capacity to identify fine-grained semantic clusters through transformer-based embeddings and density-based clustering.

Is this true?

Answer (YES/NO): NO